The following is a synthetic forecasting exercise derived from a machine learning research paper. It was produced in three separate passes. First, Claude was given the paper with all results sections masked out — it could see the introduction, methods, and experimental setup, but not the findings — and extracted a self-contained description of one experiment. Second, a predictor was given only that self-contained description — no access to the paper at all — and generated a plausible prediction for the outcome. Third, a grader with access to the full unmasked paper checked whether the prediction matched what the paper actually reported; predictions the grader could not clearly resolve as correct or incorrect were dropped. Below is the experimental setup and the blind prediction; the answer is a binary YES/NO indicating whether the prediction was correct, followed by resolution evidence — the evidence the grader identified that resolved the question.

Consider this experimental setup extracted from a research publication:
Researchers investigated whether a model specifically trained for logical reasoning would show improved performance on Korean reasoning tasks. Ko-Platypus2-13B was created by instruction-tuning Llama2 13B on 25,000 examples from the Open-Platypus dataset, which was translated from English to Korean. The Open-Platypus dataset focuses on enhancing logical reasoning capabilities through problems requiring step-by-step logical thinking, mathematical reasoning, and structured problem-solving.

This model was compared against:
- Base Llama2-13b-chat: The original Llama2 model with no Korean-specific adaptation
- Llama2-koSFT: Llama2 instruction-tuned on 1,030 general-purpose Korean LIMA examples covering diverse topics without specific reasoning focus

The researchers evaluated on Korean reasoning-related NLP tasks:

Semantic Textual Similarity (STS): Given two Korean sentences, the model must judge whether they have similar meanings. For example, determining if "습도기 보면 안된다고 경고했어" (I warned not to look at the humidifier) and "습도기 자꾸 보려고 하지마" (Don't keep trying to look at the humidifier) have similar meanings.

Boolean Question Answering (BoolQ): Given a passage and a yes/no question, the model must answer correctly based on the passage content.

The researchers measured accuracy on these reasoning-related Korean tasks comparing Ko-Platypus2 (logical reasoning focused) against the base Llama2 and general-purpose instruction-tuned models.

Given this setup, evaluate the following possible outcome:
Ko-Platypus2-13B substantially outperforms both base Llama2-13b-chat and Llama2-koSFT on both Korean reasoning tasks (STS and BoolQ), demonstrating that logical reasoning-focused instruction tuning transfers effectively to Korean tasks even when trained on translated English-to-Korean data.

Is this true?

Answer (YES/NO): NO